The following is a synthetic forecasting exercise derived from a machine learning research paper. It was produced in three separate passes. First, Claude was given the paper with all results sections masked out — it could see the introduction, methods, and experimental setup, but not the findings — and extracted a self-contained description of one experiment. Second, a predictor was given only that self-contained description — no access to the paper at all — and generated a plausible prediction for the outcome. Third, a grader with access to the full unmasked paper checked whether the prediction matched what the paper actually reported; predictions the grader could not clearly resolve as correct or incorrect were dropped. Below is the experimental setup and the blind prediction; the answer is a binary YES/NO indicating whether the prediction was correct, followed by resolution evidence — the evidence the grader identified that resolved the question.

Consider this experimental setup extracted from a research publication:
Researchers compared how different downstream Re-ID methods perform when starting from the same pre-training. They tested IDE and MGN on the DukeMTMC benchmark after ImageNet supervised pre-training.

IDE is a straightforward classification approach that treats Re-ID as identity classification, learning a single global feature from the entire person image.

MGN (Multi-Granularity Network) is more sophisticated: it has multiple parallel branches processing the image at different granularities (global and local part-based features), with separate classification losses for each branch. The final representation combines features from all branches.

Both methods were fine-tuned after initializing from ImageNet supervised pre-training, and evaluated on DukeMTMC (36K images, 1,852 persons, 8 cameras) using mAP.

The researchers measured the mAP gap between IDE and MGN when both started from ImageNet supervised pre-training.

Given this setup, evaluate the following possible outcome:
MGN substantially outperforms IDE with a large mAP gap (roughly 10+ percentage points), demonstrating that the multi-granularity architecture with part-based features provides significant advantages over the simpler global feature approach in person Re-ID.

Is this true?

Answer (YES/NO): YES